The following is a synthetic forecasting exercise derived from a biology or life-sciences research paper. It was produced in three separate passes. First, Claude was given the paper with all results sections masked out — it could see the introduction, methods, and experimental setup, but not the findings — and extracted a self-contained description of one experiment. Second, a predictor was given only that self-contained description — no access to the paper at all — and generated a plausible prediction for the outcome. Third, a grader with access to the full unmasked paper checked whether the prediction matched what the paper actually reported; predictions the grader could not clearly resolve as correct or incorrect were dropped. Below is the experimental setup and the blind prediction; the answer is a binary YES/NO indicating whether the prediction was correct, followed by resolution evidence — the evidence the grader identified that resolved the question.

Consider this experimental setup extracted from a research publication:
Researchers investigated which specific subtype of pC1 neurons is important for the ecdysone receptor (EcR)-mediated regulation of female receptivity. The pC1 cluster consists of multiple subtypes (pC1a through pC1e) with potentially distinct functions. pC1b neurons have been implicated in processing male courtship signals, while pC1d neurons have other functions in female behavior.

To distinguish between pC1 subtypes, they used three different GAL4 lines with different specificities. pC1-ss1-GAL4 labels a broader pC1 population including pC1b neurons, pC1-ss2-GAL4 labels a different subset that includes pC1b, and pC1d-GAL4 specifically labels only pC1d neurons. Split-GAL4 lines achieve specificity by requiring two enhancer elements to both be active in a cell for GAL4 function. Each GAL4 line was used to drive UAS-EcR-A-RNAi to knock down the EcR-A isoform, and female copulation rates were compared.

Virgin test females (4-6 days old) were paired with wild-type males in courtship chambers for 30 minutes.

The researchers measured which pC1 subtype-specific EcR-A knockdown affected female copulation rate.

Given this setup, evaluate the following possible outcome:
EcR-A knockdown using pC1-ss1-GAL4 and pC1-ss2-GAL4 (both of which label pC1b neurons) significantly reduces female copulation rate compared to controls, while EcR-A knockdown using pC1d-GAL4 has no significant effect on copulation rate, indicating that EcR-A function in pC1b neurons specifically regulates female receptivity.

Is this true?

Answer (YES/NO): NO